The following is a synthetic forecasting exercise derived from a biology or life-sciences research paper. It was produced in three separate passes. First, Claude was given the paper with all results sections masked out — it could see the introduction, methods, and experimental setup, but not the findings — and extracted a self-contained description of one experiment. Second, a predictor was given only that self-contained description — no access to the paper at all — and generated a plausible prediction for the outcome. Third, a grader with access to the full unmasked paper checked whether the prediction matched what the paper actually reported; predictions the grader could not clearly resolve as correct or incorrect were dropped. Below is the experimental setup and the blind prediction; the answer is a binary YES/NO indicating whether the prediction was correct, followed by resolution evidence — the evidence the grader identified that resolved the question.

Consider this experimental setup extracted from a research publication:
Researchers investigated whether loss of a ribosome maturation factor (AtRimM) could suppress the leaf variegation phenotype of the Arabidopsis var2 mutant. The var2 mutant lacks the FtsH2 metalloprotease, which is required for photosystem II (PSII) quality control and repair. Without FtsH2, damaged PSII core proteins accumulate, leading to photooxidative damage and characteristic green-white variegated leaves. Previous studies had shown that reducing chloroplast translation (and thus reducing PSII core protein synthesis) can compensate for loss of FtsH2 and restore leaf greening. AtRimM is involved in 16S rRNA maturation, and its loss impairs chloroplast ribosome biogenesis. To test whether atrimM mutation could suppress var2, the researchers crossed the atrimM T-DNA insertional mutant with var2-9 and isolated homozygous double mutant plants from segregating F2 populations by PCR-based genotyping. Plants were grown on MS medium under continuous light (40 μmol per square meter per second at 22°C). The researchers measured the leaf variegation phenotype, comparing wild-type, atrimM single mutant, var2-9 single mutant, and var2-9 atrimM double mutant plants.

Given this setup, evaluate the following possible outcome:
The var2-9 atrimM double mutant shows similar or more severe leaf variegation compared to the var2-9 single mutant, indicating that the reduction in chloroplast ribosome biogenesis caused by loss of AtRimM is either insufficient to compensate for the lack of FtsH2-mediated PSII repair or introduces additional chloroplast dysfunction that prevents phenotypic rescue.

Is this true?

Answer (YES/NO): NO